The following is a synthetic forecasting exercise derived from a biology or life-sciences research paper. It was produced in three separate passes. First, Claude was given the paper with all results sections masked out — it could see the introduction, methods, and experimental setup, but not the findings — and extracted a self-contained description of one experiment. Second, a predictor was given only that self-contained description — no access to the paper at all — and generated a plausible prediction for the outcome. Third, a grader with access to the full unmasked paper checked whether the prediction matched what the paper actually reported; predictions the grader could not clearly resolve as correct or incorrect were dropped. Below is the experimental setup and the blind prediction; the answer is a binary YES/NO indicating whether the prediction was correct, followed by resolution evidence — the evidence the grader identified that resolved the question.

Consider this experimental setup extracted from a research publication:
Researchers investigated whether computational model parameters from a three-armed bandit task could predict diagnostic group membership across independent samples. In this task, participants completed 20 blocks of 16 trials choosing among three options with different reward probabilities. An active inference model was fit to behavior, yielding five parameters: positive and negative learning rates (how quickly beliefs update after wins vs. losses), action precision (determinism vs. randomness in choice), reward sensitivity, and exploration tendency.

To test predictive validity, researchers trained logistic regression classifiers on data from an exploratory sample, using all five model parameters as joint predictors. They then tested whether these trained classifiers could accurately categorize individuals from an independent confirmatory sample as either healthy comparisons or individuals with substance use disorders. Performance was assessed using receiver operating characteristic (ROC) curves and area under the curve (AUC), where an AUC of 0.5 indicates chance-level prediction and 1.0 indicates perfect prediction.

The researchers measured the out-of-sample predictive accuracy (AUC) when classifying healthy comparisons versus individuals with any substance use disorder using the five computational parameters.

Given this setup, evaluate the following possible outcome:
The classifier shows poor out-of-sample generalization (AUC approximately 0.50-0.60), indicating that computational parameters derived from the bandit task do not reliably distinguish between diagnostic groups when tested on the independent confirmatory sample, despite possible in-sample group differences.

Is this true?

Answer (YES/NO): NO